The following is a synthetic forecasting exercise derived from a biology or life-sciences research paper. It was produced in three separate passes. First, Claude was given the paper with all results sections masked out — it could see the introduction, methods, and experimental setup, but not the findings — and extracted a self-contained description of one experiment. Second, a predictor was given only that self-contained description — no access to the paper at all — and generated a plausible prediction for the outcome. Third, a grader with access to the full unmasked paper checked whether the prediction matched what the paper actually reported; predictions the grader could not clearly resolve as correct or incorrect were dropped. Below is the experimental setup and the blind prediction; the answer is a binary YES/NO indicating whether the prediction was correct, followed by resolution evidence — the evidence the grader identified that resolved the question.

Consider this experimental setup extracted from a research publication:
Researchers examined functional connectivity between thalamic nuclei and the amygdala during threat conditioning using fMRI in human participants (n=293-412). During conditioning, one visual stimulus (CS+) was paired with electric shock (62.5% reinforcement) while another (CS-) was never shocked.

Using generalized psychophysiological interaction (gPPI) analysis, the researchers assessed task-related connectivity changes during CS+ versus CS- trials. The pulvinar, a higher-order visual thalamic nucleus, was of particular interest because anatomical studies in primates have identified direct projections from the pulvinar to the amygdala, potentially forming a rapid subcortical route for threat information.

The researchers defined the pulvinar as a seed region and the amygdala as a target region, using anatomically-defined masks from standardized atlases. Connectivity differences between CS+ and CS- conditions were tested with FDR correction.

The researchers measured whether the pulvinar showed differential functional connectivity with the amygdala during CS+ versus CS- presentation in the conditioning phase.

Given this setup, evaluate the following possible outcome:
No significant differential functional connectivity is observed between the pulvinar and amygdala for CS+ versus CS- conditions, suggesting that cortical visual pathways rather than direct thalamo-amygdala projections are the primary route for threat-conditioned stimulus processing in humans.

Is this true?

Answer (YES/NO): NO